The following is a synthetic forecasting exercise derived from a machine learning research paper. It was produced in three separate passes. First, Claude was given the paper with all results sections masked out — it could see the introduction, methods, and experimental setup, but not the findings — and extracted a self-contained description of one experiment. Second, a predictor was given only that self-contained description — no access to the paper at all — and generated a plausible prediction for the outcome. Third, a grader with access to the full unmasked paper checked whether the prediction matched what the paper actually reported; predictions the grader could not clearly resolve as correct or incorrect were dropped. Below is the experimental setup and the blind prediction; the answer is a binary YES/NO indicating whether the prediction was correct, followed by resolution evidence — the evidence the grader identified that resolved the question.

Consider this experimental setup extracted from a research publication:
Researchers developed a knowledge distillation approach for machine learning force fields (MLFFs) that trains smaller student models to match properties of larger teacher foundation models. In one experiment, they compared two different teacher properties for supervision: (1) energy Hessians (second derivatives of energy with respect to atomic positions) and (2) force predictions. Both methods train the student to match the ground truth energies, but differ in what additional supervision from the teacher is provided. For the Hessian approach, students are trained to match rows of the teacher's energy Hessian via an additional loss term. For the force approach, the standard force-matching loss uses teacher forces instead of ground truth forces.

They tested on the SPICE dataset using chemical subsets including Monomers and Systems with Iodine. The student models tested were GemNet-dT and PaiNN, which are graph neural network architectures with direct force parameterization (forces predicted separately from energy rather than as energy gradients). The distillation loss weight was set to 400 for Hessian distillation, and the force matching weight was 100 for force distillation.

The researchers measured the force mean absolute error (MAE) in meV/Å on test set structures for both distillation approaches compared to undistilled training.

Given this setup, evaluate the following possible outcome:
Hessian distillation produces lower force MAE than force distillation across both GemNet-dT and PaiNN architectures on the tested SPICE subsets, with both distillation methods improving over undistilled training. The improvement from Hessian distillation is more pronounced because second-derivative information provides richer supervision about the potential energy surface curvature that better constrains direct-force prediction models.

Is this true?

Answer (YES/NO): NO